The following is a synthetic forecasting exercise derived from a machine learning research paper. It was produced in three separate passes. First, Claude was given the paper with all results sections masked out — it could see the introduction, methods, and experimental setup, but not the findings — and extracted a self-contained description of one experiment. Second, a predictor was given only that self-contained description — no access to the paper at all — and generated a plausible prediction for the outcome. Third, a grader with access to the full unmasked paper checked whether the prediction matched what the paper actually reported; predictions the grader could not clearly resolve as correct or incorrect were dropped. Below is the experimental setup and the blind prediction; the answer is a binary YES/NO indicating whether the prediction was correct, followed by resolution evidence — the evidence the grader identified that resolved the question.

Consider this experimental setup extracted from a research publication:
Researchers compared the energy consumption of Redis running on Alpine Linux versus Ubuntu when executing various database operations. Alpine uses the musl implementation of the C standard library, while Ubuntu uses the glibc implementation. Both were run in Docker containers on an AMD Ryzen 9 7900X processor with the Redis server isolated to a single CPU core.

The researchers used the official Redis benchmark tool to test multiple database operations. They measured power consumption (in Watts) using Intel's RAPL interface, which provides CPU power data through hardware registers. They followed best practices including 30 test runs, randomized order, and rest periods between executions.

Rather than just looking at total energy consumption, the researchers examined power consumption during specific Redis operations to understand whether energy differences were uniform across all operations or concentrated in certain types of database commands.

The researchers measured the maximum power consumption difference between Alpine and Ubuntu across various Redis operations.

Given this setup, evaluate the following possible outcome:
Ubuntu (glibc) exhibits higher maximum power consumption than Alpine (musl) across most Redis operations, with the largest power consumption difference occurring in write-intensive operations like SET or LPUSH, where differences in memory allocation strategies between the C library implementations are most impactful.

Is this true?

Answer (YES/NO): NO